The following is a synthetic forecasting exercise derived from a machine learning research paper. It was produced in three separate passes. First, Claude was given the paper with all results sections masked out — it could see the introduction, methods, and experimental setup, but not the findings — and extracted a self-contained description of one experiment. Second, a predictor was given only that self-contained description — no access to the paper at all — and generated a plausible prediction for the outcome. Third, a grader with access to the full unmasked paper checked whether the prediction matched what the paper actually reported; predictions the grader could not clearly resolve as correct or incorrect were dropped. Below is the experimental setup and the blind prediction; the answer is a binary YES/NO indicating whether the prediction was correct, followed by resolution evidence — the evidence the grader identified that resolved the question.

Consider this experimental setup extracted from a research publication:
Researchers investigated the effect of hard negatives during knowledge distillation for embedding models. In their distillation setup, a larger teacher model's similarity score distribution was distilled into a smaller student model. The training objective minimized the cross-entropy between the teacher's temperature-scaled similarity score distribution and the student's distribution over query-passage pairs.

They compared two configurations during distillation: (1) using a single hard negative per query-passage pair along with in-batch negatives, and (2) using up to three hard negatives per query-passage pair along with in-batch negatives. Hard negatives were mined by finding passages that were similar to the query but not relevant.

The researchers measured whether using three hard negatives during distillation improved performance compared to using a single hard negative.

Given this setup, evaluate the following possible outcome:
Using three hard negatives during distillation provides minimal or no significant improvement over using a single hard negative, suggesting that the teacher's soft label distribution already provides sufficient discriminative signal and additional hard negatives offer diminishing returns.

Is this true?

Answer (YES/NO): NO